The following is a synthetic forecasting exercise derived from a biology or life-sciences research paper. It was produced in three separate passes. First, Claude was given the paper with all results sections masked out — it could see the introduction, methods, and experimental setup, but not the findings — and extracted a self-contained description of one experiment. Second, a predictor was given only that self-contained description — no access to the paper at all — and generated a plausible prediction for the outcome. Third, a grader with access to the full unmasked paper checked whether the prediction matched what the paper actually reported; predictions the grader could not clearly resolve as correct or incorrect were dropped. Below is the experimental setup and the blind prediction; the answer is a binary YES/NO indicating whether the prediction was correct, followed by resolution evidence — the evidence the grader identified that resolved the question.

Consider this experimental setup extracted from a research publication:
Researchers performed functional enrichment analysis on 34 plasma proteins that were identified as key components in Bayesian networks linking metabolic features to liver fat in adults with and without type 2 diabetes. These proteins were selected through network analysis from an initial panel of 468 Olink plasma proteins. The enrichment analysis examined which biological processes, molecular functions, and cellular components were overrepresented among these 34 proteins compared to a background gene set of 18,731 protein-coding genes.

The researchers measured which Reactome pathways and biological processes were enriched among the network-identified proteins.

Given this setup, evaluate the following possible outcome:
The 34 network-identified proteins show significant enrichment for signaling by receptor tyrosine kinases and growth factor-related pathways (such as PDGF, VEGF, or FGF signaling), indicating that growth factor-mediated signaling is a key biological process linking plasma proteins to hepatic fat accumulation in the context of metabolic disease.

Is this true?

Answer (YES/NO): NO